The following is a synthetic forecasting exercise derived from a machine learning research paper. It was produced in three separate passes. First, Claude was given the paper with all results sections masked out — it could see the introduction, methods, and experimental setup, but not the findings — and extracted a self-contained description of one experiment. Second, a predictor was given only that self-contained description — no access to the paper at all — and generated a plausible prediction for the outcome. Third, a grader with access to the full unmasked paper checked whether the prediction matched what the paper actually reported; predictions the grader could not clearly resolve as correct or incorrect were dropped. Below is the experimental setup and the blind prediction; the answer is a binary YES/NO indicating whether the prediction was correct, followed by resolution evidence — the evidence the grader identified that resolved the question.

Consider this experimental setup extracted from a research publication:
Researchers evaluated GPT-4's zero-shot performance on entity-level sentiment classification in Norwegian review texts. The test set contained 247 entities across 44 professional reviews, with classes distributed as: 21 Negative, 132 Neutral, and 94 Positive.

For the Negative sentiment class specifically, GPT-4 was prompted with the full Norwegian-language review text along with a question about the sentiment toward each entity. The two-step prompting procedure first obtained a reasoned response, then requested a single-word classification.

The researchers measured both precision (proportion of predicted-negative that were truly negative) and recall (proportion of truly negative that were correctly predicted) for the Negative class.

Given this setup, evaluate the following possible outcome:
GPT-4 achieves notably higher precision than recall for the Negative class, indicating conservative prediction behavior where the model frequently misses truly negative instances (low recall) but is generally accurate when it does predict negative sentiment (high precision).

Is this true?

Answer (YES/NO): NO